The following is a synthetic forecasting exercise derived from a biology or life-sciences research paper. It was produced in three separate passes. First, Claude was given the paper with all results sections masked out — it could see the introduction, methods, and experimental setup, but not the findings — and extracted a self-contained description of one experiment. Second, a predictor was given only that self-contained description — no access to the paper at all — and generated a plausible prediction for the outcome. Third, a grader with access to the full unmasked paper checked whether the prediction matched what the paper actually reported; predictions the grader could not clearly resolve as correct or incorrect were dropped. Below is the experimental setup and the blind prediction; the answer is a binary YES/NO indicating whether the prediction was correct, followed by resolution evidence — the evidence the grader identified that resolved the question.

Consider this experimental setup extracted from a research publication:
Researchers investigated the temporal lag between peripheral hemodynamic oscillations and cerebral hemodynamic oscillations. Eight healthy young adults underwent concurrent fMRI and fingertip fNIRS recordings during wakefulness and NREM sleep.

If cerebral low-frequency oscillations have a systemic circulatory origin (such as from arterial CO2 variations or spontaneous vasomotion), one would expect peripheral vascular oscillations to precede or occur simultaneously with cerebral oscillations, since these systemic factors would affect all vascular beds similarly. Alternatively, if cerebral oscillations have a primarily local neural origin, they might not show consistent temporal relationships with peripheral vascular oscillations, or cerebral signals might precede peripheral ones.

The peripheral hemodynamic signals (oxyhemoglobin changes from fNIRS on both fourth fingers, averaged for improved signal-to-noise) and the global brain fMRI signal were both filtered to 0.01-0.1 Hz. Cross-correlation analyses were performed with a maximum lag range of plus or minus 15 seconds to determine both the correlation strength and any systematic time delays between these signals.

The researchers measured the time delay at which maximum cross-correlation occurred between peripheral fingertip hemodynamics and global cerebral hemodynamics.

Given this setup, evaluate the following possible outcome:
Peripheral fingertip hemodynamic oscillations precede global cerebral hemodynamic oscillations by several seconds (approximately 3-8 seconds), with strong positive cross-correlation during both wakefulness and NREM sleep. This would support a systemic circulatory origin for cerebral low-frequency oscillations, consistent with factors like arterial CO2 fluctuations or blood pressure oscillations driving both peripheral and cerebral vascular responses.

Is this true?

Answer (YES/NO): NO